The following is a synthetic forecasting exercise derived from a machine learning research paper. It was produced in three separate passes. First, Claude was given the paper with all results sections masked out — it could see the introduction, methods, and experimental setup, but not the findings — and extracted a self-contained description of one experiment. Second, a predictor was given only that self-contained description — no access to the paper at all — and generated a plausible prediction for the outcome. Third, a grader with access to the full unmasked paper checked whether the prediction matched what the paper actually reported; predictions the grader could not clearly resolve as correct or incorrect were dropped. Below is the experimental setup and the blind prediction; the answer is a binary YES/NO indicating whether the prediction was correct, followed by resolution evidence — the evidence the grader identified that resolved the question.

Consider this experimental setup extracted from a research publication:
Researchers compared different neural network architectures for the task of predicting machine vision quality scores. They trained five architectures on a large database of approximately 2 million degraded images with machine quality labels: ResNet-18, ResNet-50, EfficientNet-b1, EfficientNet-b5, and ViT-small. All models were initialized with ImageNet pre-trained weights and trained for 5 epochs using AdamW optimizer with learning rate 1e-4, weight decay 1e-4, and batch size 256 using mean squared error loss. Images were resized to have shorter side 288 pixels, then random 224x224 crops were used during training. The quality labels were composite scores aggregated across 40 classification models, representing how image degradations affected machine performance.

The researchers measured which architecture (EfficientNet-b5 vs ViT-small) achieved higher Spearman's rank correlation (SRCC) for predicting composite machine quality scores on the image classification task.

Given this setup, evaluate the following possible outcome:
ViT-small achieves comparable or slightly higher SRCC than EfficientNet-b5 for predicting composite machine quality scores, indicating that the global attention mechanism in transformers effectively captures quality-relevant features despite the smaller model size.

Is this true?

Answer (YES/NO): NO